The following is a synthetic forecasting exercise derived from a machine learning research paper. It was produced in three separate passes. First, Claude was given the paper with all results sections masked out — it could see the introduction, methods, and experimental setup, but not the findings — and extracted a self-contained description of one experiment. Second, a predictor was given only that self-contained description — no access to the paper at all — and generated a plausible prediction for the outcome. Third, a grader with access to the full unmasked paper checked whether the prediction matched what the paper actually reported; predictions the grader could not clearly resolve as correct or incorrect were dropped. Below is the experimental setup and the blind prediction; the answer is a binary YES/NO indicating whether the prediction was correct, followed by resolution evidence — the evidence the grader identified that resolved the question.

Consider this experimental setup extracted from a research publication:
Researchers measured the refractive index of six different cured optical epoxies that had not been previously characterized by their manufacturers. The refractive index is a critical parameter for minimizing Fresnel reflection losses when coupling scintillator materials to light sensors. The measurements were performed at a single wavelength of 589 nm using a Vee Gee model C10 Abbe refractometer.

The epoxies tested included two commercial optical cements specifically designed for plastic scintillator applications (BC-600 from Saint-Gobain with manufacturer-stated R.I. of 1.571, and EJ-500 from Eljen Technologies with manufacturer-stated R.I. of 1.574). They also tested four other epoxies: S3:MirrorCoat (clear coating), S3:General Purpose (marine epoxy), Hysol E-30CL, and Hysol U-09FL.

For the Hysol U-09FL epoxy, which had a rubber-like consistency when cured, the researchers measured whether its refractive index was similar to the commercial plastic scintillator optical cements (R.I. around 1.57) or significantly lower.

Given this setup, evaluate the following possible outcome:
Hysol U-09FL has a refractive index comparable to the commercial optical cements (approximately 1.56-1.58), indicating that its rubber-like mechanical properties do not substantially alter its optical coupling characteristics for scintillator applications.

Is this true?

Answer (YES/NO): NO